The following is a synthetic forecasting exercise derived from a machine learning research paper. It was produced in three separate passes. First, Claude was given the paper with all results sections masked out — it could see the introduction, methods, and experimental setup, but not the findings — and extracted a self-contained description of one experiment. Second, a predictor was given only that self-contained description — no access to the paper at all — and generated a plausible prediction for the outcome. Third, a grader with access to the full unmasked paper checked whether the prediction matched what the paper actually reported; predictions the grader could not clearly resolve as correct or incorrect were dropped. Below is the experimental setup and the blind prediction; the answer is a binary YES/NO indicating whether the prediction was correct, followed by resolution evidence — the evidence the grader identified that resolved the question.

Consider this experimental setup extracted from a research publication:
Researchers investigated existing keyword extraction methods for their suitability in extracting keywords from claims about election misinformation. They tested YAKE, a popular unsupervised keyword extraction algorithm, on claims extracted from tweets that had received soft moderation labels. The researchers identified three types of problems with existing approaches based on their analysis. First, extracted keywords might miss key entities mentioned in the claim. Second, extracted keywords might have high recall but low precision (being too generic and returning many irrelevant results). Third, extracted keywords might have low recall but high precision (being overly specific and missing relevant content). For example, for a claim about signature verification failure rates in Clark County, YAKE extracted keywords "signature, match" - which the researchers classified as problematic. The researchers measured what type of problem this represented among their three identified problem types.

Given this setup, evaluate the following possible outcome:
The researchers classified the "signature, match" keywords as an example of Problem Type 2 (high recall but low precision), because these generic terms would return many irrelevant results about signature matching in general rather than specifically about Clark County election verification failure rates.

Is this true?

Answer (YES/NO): YES